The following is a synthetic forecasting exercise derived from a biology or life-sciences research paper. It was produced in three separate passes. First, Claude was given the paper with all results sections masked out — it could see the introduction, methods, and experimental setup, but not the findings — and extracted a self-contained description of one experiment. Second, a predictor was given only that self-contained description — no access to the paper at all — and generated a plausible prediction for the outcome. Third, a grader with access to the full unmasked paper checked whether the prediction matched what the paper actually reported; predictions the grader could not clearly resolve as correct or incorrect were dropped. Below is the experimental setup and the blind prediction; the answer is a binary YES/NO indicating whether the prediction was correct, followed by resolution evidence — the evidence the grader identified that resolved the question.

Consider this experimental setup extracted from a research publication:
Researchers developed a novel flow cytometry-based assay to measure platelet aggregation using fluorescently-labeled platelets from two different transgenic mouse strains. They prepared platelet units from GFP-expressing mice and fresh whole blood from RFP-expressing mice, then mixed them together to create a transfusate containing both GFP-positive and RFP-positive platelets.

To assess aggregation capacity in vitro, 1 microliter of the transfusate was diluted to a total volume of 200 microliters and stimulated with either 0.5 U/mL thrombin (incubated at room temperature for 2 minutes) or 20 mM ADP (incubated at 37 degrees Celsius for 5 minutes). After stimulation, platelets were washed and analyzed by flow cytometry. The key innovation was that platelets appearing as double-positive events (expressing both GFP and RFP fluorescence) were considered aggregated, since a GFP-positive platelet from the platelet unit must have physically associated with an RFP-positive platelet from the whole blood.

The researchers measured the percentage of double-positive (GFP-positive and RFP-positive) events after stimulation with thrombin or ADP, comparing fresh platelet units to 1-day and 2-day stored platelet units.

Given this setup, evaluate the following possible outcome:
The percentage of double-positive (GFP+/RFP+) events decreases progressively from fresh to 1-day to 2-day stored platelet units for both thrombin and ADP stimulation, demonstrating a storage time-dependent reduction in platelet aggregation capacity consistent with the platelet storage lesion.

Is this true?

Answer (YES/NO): NO